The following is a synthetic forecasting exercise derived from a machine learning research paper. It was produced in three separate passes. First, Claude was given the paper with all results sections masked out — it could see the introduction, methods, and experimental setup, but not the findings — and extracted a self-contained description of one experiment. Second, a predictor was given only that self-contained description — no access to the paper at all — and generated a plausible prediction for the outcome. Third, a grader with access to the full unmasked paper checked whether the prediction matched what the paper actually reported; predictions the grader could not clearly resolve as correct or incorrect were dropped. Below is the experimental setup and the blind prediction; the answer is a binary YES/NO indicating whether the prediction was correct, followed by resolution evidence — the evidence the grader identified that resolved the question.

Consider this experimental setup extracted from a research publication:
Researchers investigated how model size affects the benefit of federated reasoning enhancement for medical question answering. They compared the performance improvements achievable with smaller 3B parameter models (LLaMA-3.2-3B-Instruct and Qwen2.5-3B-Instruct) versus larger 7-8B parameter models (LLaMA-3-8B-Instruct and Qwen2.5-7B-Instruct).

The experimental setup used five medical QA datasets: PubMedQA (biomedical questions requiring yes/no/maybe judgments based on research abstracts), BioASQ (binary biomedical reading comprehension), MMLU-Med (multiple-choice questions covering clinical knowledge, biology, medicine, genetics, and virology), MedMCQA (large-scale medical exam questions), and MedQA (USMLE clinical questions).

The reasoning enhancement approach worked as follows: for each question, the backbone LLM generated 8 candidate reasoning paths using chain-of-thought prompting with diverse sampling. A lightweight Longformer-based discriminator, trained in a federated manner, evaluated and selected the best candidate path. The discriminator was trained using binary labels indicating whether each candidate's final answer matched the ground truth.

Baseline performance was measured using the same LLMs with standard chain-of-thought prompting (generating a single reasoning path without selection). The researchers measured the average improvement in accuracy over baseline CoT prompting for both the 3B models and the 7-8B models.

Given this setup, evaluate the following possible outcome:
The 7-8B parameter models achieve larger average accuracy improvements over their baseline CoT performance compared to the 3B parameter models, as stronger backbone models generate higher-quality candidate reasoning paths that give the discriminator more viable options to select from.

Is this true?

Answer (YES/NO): YES